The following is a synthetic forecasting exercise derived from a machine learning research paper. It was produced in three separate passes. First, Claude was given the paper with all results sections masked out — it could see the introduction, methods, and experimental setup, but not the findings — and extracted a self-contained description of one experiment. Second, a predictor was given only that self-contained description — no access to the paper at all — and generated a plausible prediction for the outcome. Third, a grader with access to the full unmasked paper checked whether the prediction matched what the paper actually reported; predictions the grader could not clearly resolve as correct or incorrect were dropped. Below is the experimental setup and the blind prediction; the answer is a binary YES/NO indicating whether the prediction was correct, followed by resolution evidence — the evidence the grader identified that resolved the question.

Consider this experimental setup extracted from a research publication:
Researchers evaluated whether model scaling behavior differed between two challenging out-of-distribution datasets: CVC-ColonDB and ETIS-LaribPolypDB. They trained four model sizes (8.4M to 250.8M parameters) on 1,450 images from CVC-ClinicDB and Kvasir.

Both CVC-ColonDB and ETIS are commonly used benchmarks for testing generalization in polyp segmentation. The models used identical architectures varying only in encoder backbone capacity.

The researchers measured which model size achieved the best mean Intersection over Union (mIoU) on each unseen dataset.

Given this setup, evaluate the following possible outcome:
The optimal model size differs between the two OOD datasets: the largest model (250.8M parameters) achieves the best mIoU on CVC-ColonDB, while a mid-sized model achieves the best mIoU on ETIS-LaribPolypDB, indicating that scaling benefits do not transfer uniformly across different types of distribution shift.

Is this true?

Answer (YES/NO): NO